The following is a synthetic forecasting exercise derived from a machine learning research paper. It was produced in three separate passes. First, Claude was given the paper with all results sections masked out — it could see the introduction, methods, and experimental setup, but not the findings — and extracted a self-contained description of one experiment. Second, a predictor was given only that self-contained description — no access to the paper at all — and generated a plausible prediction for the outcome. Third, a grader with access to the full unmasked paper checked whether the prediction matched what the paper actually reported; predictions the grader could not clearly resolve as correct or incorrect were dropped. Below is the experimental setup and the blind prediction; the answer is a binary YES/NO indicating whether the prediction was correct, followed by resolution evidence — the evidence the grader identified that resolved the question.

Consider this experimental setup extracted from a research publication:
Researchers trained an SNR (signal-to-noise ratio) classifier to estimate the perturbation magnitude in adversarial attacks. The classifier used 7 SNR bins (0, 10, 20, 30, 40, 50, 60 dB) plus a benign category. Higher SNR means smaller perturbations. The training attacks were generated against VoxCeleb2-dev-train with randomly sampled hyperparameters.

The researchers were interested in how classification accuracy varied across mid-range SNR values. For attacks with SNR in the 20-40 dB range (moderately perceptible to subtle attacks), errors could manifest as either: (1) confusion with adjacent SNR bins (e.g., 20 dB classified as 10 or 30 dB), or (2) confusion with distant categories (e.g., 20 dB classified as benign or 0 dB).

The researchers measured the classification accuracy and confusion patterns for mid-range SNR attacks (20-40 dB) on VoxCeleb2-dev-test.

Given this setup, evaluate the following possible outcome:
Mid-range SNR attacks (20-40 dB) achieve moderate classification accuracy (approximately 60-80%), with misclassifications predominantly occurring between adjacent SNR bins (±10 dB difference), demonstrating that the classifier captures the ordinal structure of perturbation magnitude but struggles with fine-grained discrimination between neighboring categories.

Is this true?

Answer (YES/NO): NO